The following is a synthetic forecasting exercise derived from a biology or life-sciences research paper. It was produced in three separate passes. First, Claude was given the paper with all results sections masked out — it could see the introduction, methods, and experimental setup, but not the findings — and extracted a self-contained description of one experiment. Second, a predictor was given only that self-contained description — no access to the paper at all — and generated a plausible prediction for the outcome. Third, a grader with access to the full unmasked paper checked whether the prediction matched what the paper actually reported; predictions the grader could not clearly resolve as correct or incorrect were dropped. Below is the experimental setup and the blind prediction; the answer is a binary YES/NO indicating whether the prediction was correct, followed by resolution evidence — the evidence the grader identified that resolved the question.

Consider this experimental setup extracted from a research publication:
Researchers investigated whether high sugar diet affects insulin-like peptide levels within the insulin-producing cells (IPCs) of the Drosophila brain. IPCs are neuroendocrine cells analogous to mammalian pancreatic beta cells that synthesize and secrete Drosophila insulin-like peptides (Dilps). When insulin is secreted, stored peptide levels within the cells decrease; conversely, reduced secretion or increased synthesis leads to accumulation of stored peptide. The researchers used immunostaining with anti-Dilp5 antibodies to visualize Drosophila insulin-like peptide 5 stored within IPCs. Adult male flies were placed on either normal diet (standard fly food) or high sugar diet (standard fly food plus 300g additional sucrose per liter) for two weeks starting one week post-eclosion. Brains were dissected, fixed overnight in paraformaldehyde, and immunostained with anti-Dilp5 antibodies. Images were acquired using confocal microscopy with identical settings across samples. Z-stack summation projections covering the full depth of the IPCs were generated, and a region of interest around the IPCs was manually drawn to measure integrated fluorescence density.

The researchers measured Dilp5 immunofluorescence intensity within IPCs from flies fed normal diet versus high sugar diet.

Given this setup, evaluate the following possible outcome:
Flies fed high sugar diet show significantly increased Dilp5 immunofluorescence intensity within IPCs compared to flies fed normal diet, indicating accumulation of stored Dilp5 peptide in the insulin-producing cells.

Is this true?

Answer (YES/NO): NO